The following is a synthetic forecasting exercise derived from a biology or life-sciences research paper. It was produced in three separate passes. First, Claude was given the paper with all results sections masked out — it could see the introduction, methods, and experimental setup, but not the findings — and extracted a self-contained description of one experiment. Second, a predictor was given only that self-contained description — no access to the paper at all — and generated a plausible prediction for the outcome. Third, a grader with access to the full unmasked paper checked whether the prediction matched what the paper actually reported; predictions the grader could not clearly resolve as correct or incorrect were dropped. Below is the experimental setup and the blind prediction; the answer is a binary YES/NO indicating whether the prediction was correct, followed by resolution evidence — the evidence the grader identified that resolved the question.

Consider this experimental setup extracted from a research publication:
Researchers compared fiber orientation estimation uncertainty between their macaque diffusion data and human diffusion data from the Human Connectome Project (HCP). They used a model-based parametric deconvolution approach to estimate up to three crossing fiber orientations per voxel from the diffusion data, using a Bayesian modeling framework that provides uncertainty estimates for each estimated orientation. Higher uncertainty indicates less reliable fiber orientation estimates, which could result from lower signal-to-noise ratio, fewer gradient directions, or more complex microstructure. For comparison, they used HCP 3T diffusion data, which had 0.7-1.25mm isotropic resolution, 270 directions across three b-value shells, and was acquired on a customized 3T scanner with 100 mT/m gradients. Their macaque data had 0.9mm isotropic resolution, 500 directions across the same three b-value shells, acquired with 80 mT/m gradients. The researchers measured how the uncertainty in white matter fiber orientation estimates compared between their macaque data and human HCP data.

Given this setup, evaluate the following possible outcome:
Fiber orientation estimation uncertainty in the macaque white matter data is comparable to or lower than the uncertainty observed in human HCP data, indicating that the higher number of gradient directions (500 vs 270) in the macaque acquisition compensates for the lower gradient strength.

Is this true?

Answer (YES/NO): YES